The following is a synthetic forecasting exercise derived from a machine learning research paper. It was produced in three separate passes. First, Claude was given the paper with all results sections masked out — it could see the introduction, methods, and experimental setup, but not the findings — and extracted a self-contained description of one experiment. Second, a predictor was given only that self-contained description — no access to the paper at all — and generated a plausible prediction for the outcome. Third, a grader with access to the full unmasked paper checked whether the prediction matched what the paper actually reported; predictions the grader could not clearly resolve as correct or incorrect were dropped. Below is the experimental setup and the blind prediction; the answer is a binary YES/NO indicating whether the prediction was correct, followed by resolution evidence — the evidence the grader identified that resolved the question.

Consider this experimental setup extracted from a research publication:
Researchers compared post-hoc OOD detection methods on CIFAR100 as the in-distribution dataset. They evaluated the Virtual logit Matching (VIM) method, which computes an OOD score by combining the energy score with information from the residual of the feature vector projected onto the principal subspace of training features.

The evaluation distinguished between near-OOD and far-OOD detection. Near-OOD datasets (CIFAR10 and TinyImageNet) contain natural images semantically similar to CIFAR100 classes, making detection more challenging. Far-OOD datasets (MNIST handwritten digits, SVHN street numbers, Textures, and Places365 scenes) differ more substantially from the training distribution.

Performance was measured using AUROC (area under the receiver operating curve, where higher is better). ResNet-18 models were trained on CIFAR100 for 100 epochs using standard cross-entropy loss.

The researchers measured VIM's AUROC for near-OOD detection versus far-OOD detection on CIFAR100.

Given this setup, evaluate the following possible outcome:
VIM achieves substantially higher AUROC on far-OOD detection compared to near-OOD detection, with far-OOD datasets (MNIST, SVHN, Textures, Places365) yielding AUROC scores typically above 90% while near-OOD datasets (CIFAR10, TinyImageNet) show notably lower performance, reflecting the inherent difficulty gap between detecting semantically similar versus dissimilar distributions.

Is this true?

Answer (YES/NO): NO